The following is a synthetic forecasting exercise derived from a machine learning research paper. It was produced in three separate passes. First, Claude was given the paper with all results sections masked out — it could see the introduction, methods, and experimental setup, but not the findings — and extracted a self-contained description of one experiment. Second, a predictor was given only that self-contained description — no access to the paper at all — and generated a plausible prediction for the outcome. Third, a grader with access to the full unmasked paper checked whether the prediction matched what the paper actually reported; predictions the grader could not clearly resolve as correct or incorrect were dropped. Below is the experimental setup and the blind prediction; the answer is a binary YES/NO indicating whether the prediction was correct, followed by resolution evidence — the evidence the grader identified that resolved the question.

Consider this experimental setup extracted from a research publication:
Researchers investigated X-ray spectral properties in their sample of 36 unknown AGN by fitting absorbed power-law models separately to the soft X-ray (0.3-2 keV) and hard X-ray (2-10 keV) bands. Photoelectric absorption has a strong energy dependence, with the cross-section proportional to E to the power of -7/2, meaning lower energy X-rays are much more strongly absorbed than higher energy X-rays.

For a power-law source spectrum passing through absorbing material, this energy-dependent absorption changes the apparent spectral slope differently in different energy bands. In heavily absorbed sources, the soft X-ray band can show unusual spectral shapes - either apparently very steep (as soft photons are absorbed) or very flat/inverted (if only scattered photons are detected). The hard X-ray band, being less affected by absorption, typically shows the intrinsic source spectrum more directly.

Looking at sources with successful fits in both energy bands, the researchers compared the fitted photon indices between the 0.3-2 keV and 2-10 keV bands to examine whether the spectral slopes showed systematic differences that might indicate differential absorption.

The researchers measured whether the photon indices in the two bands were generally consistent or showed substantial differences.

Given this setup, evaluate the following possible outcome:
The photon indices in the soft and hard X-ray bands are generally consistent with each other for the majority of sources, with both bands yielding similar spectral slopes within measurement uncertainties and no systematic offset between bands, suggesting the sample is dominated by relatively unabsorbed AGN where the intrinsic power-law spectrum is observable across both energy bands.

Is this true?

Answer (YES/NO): NO